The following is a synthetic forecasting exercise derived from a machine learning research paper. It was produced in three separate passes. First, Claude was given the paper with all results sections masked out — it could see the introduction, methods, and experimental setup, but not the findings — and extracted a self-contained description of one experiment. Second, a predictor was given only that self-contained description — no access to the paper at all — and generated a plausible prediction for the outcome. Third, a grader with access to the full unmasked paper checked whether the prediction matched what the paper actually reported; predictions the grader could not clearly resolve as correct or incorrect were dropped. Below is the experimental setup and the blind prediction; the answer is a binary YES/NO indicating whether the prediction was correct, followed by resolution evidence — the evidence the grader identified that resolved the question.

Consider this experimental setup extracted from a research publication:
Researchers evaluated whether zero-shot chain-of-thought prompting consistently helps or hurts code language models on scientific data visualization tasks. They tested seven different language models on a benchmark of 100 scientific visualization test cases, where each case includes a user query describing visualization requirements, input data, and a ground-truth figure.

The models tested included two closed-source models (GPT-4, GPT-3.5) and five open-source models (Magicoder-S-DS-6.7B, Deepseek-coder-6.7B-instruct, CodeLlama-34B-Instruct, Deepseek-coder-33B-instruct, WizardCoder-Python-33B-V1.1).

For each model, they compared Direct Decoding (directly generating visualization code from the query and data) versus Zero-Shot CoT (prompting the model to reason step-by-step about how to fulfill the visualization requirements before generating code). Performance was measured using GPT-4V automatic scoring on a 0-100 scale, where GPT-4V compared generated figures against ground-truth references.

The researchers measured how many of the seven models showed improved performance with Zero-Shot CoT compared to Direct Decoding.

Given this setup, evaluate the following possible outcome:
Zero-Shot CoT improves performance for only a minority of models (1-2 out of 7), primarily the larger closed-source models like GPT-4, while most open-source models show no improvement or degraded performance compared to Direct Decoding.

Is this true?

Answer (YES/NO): NO